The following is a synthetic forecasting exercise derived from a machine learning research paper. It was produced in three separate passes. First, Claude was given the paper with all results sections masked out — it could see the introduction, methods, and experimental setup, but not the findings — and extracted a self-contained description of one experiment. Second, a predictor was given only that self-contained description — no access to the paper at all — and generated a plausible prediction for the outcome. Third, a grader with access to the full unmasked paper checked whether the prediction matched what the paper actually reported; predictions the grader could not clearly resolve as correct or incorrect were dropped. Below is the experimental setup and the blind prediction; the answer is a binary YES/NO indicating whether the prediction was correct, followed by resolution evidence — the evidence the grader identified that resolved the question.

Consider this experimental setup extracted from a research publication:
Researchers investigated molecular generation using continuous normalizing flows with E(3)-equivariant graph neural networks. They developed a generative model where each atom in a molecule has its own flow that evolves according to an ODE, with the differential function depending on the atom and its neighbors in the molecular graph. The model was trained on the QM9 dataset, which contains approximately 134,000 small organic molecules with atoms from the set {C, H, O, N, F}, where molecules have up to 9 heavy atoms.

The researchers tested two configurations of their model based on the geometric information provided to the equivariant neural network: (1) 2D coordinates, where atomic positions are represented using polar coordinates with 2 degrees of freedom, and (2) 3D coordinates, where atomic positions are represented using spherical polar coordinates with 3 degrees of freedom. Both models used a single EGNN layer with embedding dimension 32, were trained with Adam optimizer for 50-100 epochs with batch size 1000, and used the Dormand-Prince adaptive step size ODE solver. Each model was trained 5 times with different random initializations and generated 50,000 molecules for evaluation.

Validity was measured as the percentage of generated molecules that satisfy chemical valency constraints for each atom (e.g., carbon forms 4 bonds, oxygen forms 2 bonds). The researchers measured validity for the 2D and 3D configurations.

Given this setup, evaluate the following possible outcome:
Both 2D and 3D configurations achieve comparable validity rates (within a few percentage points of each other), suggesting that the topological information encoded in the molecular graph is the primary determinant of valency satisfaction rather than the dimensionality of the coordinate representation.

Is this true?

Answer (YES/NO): NO